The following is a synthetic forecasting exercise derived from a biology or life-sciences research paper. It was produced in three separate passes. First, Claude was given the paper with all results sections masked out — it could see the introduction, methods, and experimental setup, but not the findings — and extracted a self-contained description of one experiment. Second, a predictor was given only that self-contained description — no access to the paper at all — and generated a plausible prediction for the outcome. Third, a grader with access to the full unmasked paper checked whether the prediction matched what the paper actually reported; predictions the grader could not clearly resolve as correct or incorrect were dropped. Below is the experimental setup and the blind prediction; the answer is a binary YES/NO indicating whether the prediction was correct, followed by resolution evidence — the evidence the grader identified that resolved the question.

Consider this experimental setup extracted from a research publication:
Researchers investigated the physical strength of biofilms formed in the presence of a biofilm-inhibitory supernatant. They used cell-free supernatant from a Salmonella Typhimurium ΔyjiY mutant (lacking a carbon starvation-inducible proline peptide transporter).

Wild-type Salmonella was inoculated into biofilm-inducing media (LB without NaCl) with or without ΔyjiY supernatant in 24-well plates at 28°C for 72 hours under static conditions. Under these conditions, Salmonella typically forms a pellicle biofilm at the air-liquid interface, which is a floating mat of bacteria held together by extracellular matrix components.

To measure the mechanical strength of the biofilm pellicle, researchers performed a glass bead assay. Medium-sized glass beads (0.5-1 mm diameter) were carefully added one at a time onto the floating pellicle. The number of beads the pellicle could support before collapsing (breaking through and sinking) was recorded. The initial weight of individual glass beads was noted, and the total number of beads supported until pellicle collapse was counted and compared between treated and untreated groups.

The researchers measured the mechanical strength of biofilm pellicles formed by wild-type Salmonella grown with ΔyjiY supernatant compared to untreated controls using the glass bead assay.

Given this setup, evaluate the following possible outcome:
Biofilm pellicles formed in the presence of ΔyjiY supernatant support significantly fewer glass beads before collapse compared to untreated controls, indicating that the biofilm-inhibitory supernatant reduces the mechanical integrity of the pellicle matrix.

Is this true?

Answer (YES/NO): YES